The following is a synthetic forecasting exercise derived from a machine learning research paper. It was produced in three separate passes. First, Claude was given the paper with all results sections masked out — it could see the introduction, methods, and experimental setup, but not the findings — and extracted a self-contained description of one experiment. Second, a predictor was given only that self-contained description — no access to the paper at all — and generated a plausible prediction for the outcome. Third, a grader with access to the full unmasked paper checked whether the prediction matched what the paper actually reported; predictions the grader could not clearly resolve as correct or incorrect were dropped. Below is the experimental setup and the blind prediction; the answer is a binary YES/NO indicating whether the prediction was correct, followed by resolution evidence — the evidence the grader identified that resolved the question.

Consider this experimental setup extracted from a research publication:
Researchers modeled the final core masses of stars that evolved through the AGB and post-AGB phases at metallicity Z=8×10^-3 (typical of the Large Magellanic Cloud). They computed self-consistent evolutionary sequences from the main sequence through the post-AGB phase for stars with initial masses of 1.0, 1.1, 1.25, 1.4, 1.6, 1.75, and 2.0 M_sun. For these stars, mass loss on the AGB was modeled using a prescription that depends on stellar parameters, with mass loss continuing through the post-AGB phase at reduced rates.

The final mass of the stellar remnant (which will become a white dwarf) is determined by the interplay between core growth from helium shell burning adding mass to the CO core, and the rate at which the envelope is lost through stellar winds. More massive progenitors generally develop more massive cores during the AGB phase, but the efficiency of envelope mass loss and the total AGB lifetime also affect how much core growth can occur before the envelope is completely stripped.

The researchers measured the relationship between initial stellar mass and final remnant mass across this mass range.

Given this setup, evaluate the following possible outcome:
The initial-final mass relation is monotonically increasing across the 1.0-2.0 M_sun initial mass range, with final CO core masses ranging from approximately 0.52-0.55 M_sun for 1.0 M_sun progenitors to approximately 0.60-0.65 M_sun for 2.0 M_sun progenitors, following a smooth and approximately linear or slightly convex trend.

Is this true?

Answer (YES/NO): NO